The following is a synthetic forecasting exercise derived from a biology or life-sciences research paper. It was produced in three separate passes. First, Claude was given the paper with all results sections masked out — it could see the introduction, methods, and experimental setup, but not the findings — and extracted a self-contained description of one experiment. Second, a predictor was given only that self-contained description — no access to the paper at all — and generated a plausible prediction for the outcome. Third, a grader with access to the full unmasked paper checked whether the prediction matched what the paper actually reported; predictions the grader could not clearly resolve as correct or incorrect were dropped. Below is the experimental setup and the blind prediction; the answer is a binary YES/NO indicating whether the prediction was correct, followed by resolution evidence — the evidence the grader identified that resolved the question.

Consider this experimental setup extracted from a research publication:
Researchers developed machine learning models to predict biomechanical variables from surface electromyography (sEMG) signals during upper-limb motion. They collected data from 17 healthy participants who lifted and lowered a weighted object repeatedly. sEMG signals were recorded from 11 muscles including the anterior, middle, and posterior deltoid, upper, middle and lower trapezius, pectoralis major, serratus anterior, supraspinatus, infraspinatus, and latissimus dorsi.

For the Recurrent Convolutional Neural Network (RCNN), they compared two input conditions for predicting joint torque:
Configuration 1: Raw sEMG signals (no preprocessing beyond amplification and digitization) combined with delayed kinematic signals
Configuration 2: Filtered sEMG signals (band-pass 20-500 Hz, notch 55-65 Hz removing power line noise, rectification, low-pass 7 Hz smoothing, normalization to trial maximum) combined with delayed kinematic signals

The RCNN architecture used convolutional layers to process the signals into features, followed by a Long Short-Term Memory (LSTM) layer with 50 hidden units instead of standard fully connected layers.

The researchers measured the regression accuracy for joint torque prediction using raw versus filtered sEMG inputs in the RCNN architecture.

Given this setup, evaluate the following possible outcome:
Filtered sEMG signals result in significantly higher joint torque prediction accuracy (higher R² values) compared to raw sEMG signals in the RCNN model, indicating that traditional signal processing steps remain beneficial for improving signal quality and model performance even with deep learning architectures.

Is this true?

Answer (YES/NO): NO